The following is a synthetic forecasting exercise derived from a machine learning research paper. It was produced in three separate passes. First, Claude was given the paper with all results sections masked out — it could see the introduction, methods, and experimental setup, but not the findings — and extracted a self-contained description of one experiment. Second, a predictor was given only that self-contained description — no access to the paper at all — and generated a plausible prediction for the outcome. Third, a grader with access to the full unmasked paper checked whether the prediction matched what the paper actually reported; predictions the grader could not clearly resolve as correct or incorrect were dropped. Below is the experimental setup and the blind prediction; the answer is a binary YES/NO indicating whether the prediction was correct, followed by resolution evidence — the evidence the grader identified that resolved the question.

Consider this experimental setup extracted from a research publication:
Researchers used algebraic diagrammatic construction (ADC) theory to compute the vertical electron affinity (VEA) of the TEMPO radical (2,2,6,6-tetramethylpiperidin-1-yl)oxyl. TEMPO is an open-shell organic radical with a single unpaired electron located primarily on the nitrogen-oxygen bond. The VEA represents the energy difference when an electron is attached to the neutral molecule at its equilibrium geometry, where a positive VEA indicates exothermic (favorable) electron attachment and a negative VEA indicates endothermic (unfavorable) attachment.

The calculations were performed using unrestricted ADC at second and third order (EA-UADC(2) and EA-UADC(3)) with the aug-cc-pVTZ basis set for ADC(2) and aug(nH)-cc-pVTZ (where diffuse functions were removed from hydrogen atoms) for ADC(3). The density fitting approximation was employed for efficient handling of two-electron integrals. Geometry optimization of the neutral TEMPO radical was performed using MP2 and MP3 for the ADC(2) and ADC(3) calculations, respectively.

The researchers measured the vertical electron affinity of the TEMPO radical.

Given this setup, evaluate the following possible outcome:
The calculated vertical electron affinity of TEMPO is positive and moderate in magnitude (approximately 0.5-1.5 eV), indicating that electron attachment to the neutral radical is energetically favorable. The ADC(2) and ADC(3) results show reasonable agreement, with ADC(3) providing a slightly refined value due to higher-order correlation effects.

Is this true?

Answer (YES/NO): NO